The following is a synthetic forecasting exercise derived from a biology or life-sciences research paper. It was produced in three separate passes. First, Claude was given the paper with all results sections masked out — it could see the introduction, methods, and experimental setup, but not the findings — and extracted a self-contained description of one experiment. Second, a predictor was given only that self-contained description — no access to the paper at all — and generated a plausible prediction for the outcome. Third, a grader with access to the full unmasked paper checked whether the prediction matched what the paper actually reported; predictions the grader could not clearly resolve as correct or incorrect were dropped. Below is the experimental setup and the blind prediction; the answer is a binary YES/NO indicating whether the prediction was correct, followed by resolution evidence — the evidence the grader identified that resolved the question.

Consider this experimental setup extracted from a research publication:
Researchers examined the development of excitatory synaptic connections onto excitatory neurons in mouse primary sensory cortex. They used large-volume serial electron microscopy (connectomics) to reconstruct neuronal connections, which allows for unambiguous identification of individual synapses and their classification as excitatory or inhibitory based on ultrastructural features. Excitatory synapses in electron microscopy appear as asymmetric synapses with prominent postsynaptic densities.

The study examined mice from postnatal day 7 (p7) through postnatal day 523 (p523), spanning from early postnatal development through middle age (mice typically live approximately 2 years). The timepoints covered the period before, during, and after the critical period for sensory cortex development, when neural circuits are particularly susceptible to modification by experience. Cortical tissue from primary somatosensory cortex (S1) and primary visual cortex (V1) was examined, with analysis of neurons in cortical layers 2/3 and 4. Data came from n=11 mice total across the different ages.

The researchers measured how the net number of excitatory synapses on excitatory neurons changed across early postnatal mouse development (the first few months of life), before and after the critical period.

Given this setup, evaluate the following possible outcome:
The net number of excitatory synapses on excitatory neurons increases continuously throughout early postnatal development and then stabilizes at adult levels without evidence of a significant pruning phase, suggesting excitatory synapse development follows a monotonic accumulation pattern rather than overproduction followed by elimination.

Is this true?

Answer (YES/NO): NO